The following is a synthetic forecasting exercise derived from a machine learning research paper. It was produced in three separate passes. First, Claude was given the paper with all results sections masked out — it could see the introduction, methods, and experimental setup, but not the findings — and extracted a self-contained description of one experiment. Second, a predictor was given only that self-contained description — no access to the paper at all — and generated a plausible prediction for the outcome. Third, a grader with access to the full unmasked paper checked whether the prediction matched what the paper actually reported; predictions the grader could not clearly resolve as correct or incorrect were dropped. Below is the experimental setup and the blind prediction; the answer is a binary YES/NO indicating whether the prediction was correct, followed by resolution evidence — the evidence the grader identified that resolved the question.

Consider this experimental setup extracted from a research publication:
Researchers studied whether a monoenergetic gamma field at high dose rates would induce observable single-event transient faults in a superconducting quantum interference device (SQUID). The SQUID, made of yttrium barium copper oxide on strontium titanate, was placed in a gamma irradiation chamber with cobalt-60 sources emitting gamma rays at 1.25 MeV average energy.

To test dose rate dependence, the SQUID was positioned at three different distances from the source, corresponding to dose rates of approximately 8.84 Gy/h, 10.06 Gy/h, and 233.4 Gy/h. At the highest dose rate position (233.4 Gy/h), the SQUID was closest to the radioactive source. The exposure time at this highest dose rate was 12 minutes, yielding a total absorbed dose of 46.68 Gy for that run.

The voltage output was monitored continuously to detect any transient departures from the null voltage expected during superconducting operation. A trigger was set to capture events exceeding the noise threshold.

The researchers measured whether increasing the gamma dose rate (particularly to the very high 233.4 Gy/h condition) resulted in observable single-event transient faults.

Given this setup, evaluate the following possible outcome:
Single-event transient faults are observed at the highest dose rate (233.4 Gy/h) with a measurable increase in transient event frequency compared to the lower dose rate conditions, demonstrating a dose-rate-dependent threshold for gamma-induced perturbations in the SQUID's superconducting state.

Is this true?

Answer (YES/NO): NO